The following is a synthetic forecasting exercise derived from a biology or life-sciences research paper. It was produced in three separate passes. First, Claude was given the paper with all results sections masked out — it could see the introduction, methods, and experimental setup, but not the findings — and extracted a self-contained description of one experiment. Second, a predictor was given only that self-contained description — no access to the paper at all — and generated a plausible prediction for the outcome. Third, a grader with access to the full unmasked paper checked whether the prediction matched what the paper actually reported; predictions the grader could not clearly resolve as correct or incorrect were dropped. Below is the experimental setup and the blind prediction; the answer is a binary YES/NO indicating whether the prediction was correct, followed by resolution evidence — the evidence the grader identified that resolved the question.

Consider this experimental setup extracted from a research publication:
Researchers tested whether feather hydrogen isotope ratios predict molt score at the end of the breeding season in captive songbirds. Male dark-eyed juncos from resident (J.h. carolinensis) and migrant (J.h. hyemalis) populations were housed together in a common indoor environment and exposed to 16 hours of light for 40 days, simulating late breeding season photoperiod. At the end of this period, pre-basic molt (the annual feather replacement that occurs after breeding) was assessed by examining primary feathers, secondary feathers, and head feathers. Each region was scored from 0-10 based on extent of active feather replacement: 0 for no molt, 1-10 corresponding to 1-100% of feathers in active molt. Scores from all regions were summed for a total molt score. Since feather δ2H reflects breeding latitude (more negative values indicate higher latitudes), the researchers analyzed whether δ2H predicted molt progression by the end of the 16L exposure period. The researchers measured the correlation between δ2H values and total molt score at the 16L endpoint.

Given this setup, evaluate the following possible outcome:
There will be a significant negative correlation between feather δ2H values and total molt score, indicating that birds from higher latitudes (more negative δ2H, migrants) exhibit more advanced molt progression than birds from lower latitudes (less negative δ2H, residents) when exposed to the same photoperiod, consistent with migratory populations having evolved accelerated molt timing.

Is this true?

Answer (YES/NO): YES